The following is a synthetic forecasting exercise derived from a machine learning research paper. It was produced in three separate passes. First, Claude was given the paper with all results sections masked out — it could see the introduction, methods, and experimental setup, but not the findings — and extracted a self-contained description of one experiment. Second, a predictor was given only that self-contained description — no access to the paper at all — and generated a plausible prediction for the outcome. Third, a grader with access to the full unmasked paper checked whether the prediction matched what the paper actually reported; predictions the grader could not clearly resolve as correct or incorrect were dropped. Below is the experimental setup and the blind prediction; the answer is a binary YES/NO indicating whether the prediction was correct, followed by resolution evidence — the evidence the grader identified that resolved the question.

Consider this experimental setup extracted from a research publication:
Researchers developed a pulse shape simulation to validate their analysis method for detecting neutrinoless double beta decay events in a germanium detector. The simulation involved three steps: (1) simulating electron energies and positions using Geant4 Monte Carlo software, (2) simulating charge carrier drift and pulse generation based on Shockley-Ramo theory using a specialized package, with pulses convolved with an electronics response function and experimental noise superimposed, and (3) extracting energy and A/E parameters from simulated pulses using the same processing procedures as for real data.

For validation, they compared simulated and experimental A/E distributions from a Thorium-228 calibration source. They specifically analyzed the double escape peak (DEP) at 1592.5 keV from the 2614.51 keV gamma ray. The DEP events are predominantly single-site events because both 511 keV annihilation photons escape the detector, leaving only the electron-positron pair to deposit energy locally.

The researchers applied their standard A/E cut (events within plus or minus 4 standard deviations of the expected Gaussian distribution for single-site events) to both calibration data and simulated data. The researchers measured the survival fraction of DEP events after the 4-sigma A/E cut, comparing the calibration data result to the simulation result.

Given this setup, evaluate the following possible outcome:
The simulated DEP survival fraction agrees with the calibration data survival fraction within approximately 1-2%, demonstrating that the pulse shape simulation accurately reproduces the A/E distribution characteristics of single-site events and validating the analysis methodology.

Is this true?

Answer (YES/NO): NO